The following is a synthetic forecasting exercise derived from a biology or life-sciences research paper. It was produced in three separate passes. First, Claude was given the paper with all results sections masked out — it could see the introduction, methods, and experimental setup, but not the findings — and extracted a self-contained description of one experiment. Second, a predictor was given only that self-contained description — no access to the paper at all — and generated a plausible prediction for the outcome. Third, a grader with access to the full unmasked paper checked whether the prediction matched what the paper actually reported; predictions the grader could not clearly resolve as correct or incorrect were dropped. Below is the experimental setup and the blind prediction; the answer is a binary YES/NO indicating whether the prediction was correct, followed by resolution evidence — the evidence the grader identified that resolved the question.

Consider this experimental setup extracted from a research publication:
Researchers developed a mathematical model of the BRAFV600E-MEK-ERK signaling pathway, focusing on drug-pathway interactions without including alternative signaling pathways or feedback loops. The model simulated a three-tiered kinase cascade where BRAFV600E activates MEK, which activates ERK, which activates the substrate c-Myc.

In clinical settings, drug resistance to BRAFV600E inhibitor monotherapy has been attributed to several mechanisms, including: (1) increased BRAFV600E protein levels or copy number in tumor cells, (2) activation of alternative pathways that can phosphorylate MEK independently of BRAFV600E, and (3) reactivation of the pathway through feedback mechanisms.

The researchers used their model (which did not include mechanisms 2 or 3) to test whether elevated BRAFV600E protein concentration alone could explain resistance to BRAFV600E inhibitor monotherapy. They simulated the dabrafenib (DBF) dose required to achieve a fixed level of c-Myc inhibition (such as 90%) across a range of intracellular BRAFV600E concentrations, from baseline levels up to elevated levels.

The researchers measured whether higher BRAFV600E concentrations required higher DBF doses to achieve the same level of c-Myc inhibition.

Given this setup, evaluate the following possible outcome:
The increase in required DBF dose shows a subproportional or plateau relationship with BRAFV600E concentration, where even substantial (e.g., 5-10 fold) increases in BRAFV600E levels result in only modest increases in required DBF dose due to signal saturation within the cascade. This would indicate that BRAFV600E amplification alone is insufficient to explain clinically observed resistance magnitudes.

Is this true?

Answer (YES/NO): NO